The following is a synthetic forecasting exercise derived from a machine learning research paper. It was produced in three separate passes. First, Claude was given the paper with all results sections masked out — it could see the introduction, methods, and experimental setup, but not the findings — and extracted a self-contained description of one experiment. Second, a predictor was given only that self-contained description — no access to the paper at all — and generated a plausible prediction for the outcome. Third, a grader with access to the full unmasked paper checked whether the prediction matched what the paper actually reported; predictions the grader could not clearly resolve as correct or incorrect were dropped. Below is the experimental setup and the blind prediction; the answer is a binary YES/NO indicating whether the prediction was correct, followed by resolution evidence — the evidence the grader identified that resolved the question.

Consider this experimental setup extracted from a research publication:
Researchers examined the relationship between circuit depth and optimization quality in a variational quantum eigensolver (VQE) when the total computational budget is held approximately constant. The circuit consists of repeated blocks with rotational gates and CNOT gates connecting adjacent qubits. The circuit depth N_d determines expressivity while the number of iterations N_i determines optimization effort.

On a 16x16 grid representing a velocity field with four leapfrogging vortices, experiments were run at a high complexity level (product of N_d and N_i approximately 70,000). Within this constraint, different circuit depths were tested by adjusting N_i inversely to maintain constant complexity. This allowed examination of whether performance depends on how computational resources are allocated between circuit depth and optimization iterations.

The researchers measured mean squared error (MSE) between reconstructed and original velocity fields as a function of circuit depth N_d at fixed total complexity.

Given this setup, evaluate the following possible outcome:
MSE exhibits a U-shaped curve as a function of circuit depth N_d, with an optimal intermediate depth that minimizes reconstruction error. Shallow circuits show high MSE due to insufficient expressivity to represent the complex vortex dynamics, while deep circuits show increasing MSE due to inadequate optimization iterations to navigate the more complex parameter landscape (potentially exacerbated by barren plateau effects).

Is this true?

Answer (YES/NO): YES